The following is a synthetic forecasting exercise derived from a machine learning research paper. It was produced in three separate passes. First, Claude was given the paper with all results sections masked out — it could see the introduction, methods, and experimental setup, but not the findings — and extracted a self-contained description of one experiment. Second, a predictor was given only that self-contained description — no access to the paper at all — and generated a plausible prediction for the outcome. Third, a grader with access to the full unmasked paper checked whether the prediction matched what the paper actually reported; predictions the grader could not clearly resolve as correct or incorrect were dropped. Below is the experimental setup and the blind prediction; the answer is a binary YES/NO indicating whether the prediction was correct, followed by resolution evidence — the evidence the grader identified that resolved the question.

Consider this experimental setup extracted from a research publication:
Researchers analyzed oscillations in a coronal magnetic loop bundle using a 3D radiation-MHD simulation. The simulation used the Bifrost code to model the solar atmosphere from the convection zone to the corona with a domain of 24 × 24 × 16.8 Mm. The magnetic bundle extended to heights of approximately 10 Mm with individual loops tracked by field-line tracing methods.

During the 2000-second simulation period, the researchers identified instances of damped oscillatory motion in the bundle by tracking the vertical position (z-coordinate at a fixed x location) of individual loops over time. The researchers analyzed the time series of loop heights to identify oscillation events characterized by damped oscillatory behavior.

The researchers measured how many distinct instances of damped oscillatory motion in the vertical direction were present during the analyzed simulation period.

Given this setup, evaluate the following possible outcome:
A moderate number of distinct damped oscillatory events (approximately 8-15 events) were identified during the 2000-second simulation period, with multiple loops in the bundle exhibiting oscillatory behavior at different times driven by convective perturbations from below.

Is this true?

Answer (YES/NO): NO